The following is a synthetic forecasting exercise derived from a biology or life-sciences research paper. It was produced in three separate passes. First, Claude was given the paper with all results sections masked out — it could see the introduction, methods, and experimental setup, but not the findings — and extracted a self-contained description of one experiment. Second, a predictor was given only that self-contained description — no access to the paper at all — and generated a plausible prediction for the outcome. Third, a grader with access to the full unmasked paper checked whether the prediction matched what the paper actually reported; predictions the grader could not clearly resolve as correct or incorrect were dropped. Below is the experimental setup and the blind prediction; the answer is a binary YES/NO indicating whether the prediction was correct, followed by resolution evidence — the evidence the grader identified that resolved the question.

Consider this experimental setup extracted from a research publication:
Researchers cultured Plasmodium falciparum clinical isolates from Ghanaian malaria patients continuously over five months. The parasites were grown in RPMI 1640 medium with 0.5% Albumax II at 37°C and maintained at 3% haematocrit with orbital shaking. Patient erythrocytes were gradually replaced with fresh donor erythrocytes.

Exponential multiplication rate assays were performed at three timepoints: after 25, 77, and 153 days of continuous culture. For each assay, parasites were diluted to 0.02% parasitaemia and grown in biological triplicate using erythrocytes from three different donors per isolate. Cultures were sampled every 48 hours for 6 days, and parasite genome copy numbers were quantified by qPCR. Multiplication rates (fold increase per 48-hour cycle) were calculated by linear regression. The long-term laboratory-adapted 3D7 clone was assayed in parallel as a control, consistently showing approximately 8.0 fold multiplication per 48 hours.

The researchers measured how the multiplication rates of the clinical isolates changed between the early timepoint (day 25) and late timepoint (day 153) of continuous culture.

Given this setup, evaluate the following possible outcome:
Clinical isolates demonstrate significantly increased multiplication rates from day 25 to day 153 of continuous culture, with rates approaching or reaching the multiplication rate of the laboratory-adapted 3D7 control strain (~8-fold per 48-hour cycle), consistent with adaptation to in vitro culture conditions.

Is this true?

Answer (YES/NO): YES